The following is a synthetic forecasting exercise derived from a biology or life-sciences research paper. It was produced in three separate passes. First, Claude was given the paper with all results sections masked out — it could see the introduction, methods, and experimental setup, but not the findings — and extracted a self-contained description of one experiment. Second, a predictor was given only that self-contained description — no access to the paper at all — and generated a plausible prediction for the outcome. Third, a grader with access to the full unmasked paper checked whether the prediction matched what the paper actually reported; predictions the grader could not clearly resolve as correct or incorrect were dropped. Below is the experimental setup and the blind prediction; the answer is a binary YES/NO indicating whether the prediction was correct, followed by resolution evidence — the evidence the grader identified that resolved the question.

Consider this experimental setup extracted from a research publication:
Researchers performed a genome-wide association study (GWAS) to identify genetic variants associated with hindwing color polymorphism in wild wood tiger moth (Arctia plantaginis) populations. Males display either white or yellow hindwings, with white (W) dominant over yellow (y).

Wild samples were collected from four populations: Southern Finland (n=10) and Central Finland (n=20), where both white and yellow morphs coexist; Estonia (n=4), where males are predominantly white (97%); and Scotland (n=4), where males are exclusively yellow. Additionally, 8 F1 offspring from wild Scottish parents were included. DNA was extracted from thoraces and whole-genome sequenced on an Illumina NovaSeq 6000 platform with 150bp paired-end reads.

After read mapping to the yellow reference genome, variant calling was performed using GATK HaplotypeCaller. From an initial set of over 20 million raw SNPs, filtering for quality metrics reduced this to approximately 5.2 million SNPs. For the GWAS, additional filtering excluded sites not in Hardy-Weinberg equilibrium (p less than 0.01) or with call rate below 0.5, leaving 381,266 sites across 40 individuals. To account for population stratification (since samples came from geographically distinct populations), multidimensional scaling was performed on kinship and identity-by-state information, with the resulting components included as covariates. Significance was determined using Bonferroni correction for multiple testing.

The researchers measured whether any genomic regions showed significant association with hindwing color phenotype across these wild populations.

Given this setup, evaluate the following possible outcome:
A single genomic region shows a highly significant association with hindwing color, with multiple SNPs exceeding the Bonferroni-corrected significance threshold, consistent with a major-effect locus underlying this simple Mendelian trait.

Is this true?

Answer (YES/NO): YES